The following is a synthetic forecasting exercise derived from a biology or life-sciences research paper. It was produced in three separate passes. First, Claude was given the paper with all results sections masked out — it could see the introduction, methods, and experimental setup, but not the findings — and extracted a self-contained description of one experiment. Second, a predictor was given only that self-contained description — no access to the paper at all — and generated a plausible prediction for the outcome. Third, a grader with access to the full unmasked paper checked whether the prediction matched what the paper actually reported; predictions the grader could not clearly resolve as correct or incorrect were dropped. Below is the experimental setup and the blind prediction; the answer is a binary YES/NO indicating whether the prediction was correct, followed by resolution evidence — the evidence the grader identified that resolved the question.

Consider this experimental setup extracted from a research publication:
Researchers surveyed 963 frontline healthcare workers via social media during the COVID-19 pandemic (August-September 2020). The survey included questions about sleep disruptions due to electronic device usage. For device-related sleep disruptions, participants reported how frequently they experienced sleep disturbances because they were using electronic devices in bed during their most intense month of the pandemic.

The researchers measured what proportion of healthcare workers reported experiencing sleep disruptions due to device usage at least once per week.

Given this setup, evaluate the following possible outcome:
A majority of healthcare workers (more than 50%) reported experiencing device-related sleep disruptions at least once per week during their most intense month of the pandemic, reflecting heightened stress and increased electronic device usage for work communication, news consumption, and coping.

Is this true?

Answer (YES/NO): YES